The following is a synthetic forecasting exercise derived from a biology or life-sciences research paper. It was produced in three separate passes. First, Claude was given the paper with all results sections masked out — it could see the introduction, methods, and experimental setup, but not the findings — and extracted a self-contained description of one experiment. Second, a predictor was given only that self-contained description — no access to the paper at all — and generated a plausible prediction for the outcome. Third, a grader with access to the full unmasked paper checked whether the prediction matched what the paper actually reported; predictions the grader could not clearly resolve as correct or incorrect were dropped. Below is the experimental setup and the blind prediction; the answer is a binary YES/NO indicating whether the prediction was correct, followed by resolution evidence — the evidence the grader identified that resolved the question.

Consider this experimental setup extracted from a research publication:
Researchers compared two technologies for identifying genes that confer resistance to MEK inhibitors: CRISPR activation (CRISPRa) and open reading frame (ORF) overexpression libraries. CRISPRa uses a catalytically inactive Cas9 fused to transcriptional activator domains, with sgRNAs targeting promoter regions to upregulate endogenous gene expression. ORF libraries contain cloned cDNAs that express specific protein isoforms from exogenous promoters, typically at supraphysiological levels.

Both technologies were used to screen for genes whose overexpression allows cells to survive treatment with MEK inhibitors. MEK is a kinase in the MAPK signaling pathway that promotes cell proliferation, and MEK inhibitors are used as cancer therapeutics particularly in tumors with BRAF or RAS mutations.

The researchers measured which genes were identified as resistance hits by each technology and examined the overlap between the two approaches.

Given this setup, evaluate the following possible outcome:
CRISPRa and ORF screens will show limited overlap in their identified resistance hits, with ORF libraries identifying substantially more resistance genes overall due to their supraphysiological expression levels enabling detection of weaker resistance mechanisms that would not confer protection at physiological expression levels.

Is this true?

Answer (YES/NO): NO